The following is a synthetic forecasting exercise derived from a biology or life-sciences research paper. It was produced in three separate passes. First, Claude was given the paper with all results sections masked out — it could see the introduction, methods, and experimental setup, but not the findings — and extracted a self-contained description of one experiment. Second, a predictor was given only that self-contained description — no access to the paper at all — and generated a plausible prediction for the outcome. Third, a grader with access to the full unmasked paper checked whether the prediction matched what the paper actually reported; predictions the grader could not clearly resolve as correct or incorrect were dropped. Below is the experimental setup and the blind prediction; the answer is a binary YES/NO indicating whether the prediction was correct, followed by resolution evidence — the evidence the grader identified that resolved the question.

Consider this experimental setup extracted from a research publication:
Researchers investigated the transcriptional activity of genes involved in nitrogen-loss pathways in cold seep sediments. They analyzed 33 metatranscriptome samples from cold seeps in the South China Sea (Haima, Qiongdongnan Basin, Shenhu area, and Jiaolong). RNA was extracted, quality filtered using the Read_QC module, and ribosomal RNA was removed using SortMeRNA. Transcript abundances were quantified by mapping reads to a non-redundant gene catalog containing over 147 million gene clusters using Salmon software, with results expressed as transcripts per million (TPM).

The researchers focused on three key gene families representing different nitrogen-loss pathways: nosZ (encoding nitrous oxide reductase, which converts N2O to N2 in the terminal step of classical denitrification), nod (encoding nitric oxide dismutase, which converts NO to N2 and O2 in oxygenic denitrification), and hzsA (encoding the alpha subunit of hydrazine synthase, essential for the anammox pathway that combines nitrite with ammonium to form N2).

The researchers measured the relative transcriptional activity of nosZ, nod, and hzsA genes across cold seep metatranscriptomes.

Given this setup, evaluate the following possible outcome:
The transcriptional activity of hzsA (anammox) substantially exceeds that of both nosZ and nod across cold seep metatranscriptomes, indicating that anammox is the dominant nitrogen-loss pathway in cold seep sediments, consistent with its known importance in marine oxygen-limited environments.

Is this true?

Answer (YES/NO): NO